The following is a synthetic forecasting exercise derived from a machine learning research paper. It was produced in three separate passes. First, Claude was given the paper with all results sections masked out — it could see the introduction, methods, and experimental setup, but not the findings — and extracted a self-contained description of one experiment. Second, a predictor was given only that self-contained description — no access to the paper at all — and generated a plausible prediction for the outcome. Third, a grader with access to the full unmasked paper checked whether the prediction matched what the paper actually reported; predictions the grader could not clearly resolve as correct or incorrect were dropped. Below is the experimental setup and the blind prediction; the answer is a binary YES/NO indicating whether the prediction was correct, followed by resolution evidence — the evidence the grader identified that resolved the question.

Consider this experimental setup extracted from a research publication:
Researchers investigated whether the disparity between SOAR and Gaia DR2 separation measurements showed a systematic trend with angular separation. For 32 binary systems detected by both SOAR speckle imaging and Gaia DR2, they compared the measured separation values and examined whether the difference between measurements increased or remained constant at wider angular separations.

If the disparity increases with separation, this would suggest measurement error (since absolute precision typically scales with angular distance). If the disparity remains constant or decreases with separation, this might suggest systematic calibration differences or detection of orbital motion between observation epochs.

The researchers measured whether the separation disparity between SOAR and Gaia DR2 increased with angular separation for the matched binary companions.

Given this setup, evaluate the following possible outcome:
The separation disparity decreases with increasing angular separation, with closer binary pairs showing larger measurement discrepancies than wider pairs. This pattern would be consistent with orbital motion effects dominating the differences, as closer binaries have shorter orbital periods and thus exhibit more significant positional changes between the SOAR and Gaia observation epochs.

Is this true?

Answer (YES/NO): NO